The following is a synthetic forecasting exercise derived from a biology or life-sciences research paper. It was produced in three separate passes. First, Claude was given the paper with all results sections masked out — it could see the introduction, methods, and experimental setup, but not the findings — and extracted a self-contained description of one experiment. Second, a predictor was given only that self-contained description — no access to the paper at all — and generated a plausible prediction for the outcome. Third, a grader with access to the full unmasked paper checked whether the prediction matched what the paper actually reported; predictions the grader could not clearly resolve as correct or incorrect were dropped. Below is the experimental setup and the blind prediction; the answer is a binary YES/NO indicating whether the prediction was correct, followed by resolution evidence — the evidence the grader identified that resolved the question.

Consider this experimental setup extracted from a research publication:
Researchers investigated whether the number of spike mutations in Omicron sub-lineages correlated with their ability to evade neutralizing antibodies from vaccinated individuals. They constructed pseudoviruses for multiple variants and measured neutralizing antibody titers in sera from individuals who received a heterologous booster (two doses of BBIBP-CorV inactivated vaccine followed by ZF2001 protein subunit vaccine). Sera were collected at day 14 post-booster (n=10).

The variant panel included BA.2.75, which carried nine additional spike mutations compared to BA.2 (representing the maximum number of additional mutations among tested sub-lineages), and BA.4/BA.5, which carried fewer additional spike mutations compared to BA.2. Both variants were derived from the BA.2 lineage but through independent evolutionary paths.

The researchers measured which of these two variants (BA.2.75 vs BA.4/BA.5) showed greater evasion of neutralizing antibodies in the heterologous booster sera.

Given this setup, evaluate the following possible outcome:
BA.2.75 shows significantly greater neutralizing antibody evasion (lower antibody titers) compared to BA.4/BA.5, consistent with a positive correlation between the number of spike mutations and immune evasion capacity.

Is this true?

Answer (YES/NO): NO